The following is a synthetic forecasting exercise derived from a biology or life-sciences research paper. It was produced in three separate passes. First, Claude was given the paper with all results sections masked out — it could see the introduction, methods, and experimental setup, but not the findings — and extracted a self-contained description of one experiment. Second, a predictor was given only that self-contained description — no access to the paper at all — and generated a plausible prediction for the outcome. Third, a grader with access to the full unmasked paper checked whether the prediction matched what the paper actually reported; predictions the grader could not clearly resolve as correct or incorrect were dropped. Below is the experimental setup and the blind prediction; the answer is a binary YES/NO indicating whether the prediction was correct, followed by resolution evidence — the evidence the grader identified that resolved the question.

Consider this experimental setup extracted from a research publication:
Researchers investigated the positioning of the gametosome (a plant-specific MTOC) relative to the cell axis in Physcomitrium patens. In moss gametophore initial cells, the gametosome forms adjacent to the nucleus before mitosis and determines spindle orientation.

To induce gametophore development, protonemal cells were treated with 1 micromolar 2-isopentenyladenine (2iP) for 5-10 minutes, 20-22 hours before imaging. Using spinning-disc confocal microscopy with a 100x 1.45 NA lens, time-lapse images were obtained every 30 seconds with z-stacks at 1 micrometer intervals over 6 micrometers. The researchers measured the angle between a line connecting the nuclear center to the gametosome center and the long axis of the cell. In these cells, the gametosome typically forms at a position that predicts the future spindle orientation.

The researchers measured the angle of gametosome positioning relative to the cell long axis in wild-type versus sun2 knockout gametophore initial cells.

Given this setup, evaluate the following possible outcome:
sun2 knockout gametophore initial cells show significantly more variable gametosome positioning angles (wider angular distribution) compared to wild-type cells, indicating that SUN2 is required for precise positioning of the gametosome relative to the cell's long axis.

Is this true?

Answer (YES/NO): NO